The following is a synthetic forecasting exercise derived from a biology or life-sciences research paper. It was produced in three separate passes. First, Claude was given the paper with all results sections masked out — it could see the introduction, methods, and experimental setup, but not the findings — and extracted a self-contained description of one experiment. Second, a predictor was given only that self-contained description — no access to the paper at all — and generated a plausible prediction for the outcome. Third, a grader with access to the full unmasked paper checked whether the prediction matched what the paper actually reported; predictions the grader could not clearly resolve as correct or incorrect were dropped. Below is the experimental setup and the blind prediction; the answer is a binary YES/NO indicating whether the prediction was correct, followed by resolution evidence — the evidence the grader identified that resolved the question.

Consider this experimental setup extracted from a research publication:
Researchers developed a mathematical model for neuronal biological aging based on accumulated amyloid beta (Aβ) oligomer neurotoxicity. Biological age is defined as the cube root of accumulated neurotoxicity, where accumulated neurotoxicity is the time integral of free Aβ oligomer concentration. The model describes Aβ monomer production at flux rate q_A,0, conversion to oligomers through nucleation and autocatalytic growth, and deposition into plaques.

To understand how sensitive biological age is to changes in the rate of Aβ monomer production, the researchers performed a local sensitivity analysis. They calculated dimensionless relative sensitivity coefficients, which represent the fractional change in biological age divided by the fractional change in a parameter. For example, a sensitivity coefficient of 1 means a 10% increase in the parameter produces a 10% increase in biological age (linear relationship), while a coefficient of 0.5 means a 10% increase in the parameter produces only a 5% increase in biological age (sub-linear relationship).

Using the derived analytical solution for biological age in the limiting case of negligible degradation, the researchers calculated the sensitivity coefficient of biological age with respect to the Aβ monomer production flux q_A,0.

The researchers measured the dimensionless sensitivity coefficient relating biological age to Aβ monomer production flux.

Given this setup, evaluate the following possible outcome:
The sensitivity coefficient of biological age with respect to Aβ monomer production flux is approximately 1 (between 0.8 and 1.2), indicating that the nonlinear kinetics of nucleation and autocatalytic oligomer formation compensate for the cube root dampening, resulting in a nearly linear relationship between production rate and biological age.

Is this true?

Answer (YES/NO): YES